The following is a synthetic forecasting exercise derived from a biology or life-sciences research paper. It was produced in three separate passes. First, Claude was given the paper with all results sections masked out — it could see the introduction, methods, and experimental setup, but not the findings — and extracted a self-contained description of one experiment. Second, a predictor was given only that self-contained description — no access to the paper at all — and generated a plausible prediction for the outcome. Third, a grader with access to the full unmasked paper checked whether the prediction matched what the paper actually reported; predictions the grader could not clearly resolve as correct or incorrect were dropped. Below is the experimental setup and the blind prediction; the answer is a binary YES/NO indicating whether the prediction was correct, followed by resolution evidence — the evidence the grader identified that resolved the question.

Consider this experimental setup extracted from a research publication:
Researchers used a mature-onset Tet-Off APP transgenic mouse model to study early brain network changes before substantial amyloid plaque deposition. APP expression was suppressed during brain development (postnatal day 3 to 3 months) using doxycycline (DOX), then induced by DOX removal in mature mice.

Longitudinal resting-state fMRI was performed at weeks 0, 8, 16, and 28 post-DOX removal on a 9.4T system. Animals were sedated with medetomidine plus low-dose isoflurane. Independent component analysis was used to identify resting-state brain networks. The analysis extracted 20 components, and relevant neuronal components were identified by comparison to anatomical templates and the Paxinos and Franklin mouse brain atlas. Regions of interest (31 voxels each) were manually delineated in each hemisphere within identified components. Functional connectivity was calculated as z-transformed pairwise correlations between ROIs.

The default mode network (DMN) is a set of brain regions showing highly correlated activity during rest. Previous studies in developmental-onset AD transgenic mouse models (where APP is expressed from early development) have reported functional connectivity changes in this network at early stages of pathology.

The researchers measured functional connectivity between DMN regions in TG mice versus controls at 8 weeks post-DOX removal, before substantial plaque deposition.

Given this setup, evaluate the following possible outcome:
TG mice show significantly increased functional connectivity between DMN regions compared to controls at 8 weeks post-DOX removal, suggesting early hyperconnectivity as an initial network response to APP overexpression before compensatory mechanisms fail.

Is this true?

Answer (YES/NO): YES